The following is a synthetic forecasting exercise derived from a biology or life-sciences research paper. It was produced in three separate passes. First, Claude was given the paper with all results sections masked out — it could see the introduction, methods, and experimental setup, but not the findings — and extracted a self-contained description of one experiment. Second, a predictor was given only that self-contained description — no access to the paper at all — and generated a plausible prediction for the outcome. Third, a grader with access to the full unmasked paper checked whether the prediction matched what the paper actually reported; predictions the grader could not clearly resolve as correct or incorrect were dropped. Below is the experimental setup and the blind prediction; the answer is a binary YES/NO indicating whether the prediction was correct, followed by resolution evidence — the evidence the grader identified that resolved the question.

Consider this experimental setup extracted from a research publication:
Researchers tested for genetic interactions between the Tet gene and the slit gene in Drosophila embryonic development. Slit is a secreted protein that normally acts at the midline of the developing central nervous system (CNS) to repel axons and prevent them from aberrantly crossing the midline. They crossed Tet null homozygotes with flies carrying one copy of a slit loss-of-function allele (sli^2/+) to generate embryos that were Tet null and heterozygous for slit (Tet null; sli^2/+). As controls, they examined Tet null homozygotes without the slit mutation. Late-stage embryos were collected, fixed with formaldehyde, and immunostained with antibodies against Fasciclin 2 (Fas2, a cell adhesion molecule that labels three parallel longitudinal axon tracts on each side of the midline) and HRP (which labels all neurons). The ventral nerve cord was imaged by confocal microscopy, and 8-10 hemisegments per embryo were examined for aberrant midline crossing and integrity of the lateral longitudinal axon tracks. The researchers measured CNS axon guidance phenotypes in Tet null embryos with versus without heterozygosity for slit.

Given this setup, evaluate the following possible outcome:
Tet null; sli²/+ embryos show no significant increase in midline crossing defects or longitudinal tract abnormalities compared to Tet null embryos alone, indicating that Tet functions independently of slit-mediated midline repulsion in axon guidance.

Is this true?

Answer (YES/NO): NO